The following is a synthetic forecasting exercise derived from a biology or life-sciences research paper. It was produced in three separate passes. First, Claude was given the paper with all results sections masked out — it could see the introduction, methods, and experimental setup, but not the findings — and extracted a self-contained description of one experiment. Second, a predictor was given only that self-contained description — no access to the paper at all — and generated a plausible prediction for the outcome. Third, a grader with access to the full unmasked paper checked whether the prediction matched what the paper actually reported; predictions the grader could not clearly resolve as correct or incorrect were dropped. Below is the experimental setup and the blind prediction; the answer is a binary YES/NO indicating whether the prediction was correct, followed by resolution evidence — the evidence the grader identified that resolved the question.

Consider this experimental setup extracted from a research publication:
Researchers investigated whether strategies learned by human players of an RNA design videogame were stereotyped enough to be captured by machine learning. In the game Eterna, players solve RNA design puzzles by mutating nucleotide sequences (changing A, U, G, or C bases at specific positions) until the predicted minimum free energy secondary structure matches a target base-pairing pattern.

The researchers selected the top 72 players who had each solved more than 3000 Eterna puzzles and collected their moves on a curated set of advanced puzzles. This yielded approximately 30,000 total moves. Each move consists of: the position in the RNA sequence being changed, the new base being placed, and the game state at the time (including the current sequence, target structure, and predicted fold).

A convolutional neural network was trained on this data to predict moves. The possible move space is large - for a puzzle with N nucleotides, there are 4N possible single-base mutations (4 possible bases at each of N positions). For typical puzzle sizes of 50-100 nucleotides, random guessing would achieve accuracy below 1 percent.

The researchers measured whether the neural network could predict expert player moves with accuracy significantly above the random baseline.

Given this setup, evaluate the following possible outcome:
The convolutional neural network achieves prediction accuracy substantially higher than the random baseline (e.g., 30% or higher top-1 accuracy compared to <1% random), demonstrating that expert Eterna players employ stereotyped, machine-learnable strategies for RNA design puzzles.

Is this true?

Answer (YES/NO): NO